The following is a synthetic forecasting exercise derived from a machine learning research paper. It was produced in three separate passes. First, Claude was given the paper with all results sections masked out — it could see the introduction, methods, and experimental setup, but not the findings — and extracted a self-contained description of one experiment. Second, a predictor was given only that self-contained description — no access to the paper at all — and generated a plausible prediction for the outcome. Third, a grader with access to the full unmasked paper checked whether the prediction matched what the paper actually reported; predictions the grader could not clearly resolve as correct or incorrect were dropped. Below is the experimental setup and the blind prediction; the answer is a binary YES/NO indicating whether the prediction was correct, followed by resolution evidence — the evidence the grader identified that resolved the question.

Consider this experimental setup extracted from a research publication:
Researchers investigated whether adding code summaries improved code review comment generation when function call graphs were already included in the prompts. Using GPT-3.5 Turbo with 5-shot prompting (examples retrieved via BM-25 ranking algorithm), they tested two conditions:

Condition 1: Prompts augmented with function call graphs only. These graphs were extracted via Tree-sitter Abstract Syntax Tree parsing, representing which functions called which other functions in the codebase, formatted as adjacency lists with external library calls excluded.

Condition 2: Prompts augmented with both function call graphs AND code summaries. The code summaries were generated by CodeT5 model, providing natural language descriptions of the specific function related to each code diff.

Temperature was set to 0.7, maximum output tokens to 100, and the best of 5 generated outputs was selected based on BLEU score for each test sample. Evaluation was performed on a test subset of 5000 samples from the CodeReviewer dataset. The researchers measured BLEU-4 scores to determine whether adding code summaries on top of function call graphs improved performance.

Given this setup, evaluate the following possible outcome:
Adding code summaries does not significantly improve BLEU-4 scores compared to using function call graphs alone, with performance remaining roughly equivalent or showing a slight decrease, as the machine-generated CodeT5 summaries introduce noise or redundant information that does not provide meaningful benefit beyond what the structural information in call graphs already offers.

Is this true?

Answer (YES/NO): YES